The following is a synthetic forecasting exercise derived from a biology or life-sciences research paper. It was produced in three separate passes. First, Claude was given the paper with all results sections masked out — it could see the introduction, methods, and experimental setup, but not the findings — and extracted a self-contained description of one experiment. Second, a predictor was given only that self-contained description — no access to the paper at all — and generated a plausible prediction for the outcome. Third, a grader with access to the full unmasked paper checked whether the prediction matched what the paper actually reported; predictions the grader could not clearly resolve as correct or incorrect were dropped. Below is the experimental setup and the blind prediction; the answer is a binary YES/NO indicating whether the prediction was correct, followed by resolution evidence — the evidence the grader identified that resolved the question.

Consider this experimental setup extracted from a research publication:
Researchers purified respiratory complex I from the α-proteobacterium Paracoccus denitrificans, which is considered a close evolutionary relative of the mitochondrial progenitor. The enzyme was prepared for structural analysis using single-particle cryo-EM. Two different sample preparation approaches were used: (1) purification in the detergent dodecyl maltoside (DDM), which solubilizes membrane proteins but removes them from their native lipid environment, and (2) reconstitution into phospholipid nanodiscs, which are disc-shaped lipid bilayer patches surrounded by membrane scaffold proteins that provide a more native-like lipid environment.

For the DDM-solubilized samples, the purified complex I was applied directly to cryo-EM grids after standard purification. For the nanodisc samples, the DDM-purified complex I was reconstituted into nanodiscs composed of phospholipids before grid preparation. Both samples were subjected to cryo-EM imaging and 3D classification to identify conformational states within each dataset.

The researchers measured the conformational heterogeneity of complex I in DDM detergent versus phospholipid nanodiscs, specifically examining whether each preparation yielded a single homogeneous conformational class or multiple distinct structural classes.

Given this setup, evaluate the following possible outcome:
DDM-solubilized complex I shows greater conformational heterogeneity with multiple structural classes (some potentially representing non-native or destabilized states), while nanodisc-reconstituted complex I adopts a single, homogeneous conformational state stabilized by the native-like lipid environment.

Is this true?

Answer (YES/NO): YES